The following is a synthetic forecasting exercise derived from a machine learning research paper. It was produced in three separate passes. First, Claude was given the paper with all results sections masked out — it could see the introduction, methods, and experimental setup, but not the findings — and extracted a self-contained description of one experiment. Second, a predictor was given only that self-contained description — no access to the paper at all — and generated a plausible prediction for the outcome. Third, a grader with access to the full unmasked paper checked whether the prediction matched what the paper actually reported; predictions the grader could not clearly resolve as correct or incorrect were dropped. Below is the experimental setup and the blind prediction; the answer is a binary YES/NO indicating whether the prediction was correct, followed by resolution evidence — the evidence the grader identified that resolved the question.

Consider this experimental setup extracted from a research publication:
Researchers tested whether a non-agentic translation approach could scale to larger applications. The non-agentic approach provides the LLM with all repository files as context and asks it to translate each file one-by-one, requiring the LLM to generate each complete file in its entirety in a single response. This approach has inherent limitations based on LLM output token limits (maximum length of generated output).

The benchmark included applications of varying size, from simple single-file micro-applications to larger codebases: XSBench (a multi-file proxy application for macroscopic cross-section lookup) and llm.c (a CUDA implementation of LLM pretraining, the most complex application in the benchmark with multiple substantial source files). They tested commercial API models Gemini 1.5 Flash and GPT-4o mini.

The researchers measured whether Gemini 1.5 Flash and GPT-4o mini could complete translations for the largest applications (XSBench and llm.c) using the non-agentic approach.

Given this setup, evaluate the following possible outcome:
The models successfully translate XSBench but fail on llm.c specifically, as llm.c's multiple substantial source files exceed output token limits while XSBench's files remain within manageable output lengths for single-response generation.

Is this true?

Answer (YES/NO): NO